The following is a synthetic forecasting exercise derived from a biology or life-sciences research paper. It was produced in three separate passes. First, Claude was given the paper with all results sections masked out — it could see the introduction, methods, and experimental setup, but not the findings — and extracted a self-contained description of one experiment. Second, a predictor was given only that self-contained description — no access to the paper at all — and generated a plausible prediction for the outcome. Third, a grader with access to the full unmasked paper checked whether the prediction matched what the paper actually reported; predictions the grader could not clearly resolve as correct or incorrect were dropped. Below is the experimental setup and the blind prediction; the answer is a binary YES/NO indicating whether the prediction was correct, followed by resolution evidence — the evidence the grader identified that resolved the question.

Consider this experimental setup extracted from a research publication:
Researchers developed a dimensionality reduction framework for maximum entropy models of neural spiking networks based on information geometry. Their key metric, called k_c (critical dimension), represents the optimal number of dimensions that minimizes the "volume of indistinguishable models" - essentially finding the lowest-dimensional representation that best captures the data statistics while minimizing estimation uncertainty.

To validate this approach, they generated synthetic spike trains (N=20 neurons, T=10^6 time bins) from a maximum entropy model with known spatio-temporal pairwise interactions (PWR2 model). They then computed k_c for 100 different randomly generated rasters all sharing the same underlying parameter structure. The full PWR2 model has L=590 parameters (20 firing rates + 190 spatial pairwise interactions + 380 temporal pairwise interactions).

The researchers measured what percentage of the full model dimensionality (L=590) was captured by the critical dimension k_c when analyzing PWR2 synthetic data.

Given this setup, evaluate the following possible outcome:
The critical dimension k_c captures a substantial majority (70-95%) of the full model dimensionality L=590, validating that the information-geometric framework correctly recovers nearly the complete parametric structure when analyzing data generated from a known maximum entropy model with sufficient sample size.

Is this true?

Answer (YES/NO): YES